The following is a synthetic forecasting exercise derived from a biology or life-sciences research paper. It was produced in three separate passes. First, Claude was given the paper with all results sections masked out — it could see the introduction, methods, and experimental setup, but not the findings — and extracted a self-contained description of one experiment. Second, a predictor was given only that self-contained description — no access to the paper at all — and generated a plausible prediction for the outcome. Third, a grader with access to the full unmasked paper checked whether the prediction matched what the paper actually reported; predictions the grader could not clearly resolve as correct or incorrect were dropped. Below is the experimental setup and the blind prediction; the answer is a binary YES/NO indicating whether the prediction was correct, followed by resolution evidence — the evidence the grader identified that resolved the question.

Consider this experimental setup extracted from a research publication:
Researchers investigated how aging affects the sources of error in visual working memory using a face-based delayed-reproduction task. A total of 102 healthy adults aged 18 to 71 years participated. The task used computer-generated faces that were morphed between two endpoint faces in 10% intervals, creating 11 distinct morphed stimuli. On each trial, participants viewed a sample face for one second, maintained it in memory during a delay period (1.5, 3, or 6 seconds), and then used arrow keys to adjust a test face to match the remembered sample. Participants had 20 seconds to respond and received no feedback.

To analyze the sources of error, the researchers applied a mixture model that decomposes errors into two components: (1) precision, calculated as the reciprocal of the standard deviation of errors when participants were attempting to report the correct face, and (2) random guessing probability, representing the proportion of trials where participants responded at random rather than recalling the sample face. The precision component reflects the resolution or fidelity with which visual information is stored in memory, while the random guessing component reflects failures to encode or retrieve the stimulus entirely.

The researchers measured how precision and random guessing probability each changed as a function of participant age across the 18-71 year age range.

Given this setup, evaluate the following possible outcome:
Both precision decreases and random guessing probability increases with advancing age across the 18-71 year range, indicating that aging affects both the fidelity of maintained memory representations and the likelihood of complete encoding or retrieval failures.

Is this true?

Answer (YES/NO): NO